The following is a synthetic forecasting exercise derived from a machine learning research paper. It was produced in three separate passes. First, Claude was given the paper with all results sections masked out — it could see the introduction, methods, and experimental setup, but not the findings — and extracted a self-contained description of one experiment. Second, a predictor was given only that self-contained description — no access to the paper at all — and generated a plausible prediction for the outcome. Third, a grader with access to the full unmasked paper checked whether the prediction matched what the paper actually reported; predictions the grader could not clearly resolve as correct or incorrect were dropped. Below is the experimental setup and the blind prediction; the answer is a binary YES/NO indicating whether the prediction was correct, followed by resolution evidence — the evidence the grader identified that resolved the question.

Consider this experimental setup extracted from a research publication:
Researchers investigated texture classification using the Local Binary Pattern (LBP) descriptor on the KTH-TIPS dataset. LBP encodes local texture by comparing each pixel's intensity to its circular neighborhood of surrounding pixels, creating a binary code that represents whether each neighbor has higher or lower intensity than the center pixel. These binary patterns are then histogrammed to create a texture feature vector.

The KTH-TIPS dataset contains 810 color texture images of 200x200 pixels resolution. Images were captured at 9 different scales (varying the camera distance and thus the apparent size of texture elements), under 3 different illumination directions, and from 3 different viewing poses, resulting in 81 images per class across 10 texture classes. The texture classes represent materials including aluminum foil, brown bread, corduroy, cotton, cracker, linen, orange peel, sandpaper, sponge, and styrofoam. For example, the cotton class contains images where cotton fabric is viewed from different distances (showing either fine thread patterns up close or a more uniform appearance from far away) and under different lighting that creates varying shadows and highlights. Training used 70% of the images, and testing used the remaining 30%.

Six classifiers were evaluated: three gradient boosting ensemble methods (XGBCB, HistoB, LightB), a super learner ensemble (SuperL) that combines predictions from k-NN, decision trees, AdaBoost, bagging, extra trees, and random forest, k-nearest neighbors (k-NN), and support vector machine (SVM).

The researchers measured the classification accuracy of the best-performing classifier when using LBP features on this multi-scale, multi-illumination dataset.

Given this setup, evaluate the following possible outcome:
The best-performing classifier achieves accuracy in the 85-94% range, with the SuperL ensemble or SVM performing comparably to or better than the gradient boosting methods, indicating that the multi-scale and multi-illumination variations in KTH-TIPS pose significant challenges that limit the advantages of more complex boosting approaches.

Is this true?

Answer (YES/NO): NO